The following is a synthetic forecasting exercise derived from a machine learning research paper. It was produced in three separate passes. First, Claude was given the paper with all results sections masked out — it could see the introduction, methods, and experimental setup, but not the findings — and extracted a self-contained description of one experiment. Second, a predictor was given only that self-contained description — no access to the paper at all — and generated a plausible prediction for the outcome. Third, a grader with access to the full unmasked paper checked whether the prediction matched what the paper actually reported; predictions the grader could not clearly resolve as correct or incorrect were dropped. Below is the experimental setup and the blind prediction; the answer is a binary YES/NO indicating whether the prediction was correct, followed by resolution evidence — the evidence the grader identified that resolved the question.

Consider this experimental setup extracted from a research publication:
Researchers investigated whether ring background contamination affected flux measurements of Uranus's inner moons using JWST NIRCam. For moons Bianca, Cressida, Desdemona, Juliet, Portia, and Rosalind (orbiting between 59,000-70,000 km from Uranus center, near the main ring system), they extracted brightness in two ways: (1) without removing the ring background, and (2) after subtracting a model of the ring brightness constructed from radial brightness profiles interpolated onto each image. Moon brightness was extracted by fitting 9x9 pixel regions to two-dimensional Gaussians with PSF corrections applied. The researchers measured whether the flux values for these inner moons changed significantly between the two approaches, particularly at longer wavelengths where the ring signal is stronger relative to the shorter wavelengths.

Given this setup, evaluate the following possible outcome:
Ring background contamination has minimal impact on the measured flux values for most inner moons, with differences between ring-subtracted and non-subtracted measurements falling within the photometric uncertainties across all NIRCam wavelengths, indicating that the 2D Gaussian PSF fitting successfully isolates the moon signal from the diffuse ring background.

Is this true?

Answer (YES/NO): NO